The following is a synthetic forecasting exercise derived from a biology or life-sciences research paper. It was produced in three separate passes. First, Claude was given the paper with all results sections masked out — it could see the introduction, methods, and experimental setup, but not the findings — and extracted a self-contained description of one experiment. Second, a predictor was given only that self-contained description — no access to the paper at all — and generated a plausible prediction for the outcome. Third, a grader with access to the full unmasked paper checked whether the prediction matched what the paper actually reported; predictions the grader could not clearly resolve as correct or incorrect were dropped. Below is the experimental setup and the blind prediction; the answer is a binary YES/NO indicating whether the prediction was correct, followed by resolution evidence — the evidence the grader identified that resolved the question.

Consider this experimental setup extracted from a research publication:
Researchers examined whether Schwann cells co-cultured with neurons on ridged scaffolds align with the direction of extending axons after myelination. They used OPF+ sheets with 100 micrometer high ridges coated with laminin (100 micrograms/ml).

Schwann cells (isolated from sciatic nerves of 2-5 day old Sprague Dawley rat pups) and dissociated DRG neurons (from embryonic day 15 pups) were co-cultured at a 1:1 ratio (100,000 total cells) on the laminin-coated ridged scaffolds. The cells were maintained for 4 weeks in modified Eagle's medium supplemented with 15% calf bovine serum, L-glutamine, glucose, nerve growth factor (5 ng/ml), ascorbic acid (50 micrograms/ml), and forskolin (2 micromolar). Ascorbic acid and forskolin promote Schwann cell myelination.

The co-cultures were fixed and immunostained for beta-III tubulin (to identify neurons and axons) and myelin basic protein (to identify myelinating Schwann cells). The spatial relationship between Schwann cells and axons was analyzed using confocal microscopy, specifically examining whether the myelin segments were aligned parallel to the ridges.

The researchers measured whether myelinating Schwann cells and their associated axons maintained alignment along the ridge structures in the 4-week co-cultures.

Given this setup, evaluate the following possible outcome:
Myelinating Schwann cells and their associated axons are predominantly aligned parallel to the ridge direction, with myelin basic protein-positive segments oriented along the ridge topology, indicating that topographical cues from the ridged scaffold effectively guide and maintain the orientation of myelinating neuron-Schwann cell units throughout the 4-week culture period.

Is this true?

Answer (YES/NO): YES